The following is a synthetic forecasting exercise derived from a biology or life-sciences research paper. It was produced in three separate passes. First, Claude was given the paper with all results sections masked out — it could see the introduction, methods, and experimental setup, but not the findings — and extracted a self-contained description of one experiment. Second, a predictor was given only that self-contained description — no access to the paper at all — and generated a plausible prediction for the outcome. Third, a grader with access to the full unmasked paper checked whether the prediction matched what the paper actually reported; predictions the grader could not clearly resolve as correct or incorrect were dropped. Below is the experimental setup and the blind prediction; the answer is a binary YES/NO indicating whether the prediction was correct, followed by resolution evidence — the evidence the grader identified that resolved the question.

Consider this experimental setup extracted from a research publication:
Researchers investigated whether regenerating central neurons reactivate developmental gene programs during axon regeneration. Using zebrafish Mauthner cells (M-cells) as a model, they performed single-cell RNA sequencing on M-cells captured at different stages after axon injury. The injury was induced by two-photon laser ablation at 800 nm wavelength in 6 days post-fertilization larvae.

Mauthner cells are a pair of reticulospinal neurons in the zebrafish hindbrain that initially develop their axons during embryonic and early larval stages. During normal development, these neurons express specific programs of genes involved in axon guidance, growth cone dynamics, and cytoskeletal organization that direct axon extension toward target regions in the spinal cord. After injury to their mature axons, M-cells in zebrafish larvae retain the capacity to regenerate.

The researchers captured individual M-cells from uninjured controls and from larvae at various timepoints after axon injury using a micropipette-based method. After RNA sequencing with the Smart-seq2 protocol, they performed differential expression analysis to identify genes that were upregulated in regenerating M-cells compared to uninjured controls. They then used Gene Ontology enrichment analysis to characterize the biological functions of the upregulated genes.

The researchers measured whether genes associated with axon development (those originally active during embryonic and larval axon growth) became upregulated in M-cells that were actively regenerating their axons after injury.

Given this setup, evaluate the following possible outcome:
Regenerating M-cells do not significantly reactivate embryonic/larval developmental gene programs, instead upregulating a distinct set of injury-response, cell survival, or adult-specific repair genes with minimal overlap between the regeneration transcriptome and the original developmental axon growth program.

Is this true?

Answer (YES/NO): NO